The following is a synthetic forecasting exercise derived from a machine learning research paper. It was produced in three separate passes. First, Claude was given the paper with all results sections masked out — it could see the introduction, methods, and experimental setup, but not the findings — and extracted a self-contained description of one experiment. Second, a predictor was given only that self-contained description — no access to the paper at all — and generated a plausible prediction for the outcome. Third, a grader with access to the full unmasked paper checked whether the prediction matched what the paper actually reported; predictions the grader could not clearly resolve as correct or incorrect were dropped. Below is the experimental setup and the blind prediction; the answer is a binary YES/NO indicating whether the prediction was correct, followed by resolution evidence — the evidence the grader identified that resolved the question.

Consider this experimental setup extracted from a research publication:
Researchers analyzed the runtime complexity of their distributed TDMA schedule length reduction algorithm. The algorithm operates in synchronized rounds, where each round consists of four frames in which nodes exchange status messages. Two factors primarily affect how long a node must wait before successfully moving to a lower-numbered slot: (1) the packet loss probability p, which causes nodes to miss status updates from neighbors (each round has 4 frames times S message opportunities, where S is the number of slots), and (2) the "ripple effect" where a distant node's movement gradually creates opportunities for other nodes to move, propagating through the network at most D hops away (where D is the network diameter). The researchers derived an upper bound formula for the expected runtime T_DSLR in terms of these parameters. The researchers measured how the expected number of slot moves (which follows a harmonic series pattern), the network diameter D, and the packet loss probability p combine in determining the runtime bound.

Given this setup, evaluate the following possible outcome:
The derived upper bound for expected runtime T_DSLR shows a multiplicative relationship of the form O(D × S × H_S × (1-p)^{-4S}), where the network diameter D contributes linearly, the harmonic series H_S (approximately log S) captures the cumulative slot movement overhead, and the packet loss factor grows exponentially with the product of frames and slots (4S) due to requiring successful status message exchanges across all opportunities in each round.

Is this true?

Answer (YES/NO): NO